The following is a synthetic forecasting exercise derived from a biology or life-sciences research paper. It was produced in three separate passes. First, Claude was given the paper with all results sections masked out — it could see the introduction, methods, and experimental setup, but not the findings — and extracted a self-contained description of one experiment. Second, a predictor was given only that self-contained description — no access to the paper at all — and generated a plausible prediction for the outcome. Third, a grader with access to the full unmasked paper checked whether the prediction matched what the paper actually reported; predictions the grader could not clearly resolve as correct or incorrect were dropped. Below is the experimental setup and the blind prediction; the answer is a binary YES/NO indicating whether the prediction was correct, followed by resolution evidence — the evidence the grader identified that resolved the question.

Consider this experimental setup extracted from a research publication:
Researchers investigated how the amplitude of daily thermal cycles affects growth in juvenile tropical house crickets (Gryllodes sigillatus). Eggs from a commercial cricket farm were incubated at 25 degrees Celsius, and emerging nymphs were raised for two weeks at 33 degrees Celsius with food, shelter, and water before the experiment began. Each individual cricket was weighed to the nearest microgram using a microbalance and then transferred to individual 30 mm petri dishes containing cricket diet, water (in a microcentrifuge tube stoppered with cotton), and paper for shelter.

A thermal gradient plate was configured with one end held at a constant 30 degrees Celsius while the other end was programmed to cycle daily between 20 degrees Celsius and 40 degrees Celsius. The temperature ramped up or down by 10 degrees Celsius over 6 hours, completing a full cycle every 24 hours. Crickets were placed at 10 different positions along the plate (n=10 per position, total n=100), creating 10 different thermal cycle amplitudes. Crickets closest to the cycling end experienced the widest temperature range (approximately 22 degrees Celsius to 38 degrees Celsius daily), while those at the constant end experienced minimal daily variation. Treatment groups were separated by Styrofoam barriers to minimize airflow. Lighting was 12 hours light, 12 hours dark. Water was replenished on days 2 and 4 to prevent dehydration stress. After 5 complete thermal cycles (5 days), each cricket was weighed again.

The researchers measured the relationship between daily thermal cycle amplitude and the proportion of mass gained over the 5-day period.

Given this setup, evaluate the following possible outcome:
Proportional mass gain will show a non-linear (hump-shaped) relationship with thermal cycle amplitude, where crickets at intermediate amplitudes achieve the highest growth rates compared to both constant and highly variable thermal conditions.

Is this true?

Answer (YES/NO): NO